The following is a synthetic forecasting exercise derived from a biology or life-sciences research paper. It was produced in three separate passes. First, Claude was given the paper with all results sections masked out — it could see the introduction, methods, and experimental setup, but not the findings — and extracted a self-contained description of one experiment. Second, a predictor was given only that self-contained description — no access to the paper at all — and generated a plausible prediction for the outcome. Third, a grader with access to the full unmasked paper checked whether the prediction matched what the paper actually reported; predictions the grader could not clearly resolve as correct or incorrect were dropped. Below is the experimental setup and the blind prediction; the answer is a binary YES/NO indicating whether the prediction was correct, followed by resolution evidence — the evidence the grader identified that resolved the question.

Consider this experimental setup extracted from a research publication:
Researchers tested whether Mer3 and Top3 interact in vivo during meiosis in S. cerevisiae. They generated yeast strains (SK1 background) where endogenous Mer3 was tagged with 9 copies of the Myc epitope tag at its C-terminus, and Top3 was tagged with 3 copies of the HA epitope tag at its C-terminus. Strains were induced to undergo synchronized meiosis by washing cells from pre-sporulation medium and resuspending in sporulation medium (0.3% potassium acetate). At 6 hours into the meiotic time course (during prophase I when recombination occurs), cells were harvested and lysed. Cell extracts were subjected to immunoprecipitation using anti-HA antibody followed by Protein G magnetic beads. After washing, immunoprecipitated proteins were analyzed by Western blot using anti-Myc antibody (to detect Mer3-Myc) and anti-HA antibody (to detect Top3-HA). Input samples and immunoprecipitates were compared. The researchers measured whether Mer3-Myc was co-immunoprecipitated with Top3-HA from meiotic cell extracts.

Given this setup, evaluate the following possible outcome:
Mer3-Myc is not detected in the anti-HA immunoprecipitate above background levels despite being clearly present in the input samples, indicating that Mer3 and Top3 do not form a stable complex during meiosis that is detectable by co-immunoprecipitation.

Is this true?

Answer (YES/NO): NO